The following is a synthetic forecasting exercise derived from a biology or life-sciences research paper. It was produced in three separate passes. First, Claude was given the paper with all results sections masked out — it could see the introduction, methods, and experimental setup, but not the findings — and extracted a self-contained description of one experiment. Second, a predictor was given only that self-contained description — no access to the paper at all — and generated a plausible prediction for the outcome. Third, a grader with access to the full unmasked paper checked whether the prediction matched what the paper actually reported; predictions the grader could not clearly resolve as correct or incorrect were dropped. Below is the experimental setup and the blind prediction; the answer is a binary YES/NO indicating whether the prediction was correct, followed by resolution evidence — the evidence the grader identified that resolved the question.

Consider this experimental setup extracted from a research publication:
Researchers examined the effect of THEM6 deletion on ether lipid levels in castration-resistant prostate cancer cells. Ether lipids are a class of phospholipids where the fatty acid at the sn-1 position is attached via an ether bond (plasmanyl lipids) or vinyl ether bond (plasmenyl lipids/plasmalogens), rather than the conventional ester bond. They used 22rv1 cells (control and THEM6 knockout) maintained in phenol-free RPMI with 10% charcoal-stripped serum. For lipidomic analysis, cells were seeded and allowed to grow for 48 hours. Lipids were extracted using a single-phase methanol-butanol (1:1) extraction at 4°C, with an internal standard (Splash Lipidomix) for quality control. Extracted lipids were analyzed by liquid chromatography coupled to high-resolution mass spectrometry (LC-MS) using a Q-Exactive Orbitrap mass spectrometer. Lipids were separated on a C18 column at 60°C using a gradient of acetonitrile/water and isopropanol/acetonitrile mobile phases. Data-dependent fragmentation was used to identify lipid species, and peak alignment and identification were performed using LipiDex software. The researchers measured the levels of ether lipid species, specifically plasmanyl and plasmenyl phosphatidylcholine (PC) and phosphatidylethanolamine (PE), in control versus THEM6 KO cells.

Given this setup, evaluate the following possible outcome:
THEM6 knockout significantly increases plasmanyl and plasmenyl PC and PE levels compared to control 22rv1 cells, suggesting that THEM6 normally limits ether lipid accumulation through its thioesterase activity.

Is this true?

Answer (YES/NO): NO